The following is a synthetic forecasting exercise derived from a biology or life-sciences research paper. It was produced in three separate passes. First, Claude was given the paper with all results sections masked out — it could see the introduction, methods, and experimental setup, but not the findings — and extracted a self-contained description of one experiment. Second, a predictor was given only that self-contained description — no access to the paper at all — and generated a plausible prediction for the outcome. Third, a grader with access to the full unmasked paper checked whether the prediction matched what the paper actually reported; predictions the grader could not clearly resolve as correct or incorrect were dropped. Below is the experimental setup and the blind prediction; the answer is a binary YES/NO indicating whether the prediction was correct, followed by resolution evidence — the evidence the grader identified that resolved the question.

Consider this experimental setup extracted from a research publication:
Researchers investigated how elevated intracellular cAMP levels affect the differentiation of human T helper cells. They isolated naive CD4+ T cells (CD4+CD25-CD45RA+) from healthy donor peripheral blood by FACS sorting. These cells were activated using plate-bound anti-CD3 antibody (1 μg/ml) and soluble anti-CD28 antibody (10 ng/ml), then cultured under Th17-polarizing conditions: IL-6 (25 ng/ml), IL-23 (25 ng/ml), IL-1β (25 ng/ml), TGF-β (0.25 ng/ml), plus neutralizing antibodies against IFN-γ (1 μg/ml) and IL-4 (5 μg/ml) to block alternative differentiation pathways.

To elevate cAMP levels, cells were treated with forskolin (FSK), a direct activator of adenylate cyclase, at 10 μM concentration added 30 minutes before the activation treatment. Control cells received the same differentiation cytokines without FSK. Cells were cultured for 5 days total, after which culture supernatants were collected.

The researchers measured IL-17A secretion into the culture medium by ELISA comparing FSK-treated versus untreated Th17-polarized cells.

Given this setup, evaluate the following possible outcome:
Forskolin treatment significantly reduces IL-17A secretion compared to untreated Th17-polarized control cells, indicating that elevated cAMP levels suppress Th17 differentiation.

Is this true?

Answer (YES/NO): YES